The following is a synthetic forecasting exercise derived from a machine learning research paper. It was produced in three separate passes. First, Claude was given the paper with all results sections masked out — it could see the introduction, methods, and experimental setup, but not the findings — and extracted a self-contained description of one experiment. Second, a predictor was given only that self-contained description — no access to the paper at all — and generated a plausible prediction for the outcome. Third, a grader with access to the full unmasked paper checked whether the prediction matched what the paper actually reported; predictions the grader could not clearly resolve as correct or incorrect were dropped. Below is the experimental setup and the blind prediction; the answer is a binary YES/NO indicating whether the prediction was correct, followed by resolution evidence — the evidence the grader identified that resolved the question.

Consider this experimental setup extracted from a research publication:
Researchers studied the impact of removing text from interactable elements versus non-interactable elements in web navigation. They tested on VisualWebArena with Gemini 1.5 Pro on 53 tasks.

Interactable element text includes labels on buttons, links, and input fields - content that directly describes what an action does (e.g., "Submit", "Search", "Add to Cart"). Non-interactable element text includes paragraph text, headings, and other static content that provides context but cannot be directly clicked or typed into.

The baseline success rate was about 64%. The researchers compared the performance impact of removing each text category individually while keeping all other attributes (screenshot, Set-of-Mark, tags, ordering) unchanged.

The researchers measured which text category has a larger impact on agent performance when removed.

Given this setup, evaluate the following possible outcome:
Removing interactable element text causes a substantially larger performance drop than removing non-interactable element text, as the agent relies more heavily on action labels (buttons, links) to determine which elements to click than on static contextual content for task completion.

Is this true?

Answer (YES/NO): YES